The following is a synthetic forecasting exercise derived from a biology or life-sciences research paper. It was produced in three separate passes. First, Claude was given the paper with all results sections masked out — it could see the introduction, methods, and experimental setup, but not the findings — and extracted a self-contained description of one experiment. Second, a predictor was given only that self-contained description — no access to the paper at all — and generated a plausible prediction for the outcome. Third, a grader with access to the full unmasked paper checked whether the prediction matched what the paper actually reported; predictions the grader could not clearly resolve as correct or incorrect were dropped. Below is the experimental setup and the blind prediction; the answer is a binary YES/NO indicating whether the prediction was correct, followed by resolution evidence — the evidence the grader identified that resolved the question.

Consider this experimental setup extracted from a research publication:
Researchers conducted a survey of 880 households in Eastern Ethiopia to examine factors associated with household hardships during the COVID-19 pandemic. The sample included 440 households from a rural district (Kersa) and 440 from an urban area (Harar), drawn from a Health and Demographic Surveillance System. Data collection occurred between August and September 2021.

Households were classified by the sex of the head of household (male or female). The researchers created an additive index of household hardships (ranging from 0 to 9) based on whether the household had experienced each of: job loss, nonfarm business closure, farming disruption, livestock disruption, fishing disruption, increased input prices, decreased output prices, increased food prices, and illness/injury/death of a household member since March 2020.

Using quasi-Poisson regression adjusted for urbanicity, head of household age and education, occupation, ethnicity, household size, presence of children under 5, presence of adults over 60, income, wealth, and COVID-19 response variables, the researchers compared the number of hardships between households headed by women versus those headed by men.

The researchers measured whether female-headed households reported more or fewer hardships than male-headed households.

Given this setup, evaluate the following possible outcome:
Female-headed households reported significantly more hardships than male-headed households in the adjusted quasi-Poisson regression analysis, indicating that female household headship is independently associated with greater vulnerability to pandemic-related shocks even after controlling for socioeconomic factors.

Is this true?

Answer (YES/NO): NO